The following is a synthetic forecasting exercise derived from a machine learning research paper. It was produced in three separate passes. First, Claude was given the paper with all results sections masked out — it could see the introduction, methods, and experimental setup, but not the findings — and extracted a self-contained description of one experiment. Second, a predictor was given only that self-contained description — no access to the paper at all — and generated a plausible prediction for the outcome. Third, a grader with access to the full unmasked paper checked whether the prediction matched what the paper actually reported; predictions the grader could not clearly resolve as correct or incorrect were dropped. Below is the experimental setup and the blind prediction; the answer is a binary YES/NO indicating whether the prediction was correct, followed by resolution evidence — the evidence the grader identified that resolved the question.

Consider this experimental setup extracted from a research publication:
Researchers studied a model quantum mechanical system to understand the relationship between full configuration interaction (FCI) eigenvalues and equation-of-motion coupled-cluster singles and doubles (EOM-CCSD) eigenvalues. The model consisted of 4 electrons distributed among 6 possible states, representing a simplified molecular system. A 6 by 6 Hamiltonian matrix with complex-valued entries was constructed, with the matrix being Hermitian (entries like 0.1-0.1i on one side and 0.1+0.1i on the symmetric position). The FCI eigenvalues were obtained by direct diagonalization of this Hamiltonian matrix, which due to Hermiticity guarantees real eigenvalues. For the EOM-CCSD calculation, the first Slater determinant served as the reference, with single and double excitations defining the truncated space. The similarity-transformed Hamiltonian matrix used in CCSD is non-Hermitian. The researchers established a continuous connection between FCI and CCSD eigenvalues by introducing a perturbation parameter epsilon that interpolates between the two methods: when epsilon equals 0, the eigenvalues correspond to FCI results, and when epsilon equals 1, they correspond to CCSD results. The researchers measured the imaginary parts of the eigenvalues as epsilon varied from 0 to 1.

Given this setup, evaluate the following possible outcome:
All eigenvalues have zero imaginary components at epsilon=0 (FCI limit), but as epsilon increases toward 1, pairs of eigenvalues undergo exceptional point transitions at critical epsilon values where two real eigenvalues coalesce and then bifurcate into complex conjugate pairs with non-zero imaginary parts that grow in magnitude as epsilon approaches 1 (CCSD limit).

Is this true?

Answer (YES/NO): NO